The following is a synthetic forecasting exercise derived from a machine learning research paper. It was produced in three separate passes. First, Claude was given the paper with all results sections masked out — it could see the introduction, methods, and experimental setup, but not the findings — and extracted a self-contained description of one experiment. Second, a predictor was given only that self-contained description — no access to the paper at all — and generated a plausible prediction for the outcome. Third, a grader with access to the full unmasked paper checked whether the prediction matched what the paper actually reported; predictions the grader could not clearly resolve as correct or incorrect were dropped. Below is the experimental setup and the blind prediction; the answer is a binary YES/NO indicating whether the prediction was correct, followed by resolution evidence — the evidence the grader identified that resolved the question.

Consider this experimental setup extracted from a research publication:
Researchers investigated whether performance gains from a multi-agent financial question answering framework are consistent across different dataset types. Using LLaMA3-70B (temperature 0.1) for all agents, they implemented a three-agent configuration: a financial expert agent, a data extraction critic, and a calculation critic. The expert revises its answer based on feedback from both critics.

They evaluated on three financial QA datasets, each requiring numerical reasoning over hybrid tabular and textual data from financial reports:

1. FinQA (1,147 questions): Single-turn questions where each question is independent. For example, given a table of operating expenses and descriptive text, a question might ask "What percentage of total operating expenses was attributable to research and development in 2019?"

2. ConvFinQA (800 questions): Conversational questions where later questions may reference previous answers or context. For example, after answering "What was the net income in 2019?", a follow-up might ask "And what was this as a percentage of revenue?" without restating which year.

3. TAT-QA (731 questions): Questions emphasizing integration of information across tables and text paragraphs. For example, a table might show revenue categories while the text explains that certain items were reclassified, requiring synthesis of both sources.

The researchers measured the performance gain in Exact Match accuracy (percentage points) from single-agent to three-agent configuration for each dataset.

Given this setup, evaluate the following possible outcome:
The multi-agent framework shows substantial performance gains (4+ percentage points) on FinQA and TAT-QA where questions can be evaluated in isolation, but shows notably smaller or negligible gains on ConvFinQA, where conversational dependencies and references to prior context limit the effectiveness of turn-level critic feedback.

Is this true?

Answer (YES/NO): NO